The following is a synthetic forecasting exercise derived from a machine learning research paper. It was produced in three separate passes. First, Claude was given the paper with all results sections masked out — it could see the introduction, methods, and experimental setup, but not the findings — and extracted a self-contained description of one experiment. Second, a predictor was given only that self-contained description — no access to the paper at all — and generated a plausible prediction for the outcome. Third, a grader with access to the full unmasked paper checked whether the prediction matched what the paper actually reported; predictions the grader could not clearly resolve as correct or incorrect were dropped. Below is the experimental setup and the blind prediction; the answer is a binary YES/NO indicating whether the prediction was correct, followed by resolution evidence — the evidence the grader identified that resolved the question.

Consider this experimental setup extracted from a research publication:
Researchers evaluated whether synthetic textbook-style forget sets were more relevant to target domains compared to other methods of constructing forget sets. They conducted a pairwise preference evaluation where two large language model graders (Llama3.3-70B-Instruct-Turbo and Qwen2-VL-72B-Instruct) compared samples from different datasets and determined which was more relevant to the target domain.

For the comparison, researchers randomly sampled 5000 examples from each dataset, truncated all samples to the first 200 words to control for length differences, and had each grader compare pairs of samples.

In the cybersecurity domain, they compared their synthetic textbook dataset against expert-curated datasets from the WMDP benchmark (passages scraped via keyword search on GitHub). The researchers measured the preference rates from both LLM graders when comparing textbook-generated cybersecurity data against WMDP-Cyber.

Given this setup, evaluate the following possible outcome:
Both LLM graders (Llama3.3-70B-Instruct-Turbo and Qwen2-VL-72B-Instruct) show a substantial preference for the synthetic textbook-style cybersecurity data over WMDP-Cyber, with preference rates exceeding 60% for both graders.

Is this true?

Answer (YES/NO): NO